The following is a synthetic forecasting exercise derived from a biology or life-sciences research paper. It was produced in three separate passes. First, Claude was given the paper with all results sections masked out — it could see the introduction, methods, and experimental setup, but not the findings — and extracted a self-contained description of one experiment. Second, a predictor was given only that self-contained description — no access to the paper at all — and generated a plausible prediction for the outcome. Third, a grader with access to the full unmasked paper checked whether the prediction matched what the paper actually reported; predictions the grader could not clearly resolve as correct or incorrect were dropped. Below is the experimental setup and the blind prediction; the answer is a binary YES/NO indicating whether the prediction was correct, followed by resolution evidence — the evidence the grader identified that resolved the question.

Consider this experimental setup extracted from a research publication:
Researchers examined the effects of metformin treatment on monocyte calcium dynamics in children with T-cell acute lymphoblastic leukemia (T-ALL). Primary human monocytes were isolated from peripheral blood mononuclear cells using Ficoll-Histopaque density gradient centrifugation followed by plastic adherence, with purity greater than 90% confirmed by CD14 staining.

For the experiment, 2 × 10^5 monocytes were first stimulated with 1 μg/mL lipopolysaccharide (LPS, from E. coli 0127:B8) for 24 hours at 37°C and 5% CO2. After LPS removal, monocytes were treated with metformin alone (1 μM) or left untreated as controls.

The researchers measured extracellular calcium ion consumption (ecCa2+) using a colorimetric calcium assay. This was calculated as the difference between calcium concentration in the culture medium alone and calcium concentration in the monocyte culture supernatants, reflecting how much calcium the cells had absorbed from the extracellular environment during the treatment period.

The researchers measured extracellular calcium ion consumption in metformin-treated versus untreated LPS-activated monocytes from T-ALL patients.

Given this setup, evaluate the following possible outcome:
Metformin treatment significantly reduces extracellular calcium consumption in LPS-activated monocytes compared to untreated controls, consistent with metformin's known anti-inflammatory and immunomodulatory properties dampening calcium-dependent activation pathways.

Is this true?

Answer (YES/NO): NO